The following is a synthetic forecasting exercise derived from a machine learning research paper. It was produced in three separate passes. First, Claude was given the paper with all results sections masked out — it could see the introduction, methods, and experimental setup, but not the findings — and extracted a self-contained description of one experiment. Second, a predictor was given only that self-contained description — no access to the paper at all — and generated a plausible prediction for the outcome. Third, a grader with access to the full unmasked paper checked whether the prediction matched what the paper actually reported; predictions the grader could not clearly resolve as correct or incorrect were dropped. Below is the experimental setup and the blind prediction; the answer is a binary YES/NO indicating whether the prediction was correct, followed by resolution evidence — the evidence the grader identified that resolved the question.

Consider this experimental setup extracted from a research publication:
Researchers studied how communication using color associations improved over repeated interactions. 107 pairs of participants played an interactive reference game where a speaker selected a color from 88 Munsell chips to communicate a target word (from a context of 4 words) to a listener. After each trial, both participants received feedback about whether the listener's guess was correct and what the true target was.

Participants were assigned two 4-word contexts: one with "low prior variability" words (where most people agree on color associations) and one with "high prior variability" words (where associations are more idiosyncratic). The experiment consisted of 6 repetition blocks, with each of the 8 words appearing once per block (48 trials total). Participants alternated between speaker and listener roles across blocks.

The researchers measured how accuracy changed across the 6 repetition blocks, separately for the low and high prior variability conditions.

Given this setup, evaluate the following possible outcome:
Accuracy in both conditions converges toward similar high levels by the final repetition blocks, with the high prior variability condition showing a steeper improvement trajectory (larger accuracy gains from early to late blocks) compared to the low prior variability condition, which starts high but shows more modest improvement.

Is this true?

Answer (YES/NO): NO